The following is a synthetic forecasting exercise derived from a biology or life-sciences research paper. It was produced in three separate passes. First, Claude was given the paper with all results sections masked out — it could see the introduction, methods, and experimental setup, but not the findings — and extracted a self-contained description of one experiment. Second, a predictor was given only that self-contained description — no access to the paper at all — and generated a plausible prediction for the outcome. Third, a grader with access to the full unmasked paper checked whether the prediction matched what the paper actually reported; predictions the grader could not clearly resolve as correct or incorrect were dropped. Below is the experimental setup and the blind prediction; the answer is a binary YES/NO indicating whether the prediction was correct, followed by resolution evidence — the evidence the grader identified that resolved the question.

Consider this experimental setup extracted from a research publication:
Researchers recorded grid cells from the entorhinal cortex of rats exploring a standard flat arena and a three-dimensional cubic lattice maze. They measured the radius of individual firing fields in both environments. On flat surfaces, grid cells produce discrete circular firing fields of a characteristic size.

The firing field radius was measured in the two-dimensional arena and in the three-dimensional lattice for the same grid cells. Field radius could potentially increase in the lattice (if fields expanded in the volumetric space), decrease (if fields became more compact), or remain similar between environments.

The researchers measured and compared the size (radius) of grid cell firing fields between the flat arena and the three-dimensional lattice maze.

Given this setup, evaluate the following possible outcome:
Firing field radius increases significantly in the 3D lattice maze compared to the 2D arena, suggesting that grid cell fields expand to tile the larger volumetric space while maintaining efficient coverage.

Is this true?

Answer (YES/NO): YES